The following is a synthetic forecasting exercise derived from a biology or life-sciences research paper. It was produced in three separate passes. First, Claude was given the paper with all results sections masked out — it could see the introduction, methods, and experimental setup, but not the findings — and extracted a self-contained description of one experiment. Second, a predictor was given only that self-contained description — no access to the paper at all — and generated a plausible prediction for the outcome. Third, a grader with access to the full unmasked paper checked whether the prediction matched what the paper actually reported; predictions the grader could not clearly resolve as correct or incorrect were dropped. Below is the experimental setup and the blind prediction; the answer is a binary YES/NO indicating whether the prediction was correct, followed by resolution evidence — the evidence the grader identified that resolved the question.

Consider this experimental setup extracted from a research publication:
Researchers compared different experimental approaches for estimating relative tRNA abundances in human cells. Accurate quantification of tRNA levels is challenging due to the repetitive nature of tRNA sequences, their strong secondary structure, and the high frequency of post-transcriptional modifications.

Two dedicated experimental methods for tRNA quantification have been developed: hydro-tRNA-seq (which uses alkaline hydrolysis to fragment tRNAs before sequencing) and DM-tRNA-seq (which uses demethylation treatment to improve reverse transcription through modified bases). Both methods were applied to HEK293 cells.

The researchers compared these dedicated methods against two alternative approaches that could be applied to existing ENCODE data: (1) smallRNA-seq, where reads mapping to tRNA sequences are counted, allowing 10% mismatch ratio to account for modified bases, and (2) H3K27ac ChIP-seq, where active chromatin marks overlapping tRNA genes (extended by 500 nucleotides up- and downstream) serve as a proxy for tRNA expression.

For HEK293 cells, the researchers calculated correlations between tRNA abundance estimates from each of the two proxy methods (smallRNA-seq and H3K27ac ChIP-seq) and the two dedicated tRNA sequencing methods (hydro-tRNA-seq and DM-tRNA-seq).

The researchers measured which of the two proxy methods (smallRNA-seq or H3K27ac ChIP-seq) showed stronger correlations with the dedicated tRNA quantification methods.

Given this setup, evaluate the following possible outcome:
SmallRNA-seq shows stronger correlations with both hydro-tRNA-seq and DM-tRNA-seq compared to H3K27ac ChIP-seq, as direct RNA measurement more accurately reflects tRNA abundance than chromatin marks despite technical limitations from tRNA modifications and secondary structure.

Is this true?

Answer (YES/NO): YES